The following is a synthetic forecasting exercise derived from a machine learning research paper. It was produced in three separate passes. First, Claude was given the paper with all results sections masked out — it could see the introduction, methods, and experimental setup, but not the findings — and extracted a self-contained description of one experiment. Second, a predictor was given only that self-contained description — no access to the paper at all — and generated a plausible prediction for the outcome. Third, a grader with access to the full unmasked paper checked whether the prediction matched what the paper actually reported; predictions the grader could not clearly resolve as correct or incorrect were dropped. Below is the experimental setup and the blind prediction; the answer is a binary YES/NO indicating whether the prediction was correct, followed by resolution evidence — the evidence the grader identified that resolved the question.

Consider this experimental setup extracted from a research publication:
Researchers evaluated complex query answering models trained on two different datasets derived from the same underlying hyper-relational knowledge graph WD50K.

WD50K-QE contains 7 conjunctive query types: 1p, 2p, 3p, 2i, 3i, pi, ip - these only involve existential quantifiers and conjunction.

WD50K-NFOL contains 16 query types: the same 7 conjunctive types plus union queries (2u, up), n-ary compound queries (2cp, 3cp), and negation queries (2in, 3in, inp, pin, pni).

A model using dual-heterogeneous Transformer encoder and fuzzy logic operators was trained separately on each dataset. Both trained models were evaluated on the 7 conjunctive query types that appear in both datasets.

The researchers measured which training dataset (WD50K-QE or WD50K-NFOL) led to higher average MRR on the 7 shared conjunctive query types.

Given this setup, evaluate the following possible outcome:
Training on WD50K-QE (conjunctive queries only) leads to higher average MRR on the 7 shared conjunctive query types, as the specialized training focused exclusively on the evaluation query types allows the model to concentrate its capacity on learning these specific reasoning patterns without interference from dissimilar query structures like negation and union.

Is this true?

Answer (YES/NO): YES